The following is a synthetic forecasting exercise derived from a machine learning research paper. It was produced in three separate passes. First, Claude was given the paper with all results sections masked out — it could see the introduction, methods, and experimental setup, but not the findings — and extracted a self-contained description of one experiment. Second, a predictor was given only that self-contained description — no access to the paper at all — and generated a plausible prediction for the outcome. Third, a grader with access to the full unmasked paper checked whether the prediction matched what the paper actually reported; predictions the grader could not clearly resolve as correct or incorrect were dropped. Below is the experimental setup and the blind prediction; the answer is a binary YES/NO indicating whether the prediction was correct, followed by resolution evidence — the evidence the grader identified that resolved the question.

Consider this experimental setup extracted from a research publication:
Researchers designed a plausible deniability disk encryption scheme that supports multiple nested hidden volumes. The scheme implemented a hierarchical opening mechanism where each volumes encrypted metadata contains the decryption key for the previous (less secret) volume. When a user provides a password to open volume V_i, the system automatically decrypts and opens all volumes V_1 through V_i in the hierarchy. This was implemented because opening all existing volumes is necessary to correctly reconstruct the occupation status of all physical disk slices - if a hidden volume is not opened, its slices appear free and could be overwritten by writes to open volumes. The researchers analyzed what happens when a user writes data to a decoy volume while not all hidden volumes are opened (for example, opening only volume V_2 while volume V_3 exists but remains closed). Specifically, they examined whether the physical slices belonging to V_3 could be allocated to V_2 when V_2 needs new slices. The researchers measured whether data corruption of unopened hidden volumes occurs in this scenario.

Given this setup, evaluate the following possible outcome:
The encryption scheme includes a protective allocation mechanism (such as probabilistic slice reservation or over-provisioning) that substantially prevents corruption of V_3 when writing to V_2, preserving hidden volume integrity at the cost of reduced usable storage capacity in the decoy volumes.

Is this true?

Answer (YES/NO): NO